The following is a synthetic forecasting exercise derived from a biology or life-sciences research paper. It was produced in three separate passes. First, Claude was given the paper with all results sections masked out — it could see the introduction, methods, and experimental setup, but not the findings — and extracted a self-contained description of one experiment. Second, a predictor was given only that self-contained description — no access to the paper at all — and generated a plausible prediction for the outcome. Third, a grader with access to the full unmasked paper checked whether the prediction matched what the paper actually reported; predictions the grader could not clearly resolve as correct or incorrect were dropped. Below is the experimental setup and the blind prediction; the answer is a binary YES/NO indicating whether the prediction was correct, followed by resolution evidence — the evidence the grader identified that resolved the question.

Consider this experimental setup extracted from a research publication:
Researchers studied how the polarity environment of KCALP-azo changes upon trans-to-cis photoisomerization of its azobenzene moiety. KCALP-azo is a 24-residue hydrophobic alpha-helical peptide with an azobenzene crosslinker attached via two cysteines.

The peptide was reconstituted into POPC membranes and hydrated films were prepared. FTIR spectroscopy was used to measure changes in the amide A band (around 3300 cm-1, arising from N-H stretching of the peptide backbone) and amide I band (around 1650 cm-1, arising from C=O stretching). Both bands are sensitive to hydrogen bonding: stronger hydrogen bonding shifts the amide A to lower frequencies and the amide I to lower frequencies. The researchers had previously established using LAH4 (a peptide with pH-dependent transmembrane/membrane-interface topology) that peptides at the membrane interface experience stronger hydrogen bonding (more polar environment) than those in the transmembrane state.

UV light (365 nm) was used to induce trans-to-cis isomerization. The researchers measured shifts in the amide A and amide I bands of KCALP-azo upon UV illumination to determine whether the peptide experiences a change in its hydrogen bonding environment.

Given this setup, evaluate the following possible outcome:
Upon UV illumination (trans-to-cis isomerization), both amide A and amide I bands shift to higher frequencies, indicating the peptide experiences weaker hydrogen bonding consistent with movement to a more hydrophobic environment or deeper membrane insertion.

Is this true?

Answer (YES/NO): NO